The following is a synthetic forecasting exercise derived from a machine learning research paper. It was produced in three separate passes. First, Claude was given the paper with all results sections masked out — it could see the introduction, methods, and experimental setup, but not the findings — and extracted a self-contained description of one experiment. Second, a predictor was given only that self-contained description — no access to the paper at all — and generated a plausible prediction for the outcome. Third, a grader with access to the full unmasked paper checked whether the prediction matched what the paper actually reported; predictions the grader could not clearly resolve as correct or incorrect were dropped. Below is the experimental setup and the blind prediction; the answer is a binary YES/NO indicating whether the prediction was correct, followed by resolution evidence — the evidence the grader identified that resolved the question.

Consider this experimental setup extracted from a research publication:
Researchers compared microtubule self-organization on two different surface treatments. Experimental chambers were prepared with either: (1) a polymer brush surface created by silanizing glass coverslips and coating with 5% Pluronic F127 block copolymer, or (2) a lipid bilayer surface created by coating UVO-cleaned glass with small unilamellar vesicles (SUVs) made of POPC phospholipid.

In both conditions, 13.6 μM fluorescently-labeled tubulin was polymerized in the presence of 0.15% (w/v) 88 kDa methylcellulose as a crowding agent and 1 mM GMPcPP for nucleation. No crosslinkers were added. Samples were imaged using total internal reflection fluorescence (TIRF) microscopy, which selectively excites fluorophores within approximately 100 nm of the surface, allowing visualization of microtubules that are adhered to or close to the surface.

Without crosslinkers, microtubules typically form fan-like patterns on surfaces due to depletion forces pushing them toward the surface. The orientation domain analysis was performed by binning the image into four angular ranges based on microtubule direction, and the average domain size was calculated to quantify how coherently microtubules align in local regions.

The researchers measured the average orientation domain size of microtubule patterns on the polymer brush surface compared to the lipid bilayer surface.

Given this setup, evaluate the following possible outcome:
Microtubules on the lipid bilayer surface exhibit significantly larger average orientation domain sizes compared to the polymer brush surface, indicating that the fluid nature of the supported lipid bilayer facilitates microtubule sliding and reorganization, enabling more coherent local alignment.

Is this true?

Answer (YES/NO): NO